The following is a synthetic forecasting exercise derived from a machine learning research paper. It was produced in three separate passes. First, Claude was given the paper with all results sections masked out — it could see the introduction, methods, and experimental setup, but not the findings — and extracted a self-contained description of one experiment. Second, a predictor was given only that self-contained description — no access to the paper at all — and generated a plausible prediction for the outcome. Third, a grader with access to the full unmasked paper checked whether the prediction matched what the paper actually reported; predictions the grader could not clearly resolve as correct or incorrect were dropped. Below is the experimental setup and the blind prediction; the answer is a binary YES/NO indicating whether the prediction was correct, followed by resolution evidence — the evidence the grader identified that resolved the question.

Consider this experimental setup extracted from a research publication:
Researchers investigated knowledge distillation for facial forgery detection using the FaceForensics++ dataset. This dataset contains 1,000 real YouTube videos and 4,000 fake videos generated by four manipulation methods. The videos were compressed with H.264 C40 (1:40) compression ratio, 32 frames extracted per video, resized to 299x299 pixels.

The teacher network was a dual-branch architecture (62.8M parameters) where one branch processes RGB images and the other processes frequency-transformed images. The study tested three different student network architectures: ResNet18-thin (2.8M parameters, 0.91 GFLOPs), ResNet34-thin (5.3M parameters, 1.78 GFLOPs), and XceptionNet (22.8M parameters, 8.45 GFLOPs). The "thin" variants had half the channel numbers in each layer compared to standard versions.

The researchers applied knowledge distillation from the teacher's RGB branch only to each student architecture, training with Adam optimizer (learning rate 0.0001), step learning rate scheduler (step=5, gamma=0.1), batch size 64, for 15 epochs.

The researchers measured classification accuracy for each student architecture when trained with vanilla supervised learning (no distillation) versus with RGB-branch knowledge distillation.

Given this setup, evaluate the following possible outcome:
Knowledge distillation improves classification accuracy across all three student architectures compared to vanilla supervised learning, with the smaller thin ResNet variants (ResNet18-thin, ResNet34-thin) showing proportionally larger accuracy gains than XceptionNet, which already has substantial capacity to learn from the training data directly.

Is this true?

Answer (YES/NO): NO